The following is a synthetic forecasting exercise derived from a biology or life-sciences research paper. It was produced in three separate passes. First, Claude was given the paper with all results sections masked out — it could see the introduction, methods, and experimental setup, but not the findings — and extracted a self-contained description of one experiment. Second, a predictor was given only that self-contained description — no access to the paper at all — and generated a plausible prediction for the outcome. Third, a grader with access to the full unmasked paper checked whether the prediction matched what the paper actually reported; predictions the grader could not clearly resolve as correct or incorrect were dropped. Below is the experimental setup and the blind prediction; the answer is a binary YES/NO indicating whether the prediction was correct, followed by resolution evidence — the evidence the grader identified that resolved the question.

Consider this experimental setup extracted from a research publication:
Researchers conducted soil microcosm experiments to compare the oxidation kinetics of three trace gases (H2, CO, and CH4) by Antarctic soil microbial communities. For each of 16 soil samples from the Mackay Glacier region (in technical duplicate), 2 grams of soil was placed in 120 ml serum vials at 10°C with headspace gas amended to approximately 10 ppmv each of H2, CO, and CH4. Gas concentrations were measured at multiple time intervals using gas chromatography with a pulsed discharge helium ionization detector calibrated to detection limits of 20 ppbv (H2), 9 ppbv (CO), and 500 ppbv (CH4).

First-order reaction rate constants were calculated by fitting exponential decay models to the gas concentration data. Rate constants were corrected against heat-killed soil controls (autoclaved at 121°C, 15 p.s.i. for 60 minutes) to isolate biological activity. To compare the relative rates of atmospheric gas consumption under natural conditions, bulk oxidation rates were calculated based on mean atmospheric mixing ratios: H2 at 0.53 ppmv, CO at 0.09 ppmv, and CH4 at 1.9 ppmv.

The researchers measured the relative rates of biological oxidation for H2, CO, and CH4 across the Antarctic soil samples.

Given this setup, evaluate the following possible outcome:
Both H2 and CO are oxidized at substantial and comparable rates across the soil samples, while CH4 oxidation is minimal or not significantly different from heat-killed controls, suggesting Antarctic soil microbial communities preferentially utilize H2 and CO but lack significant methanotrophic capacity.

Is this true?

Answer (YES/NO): NO